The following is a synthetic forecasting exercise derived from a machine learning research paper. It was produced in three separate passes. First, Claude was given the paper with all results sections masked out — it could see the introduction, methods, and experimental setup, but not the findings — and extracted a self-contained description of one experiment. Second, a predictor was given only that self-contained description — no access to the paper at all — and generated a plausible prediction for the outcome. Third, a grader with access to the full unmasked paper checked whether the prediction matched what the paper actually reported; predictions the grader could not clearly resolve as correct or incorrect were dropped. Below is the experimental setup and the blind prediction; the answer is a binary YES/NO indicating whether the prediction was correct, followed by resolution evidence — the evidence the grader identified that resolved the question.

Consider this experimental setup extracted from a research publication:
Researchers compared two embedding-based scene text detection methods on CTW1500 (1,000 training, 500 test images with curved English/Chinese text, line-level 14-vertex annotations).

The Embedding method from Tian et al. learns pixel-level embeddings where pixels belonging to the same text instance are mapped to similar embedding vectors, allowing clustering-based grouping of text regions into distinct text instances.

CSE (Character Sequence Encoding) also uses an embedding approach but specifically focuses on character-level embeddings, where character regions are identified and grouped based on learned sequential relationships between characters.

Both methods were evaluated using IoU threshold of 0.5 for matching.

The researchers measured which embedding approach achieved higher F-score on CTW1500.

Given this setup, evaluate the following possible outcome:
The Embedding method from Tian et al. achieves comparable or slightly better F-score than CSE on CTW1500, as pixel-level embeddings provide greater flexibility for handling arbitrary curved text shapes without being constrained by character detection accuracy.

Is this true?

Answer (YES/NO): YES